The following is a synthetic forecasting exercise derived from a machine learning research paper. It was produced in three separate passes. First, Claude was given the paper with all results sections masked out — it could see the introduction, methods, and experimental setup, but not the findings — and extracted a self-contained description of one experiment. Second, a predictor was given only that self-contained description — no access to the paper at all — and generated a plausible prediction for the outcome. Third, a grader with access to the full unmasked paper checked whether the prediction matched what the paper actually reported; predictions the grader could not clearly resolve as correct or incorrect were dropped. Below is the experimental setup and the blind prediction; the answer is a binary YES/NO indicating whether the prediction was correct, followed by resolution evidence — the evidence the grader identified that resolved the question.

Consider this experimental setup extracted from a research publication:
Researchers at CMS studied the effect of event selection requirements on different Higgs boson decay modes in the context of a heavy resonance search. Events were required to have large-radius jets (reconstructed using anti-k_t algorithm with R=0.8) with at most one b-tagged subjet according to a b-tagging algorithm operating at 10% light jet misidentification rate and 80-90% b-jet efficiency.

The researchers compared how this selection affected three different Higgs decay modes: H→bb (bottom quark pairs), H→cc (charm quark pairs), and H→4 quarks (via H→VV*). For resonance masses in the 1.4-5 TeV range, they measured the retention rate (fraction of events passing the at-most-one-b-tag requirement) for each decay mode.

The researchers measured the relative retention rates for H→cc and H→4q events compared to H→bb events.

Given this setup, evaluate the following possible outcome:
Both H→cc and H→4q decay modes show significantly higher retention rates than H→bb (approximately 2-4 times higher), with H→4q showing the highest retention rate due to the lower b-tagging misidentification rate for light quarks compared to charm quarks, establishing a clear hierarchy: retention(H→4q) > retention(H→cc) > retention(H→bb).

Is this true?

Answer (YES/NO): NO